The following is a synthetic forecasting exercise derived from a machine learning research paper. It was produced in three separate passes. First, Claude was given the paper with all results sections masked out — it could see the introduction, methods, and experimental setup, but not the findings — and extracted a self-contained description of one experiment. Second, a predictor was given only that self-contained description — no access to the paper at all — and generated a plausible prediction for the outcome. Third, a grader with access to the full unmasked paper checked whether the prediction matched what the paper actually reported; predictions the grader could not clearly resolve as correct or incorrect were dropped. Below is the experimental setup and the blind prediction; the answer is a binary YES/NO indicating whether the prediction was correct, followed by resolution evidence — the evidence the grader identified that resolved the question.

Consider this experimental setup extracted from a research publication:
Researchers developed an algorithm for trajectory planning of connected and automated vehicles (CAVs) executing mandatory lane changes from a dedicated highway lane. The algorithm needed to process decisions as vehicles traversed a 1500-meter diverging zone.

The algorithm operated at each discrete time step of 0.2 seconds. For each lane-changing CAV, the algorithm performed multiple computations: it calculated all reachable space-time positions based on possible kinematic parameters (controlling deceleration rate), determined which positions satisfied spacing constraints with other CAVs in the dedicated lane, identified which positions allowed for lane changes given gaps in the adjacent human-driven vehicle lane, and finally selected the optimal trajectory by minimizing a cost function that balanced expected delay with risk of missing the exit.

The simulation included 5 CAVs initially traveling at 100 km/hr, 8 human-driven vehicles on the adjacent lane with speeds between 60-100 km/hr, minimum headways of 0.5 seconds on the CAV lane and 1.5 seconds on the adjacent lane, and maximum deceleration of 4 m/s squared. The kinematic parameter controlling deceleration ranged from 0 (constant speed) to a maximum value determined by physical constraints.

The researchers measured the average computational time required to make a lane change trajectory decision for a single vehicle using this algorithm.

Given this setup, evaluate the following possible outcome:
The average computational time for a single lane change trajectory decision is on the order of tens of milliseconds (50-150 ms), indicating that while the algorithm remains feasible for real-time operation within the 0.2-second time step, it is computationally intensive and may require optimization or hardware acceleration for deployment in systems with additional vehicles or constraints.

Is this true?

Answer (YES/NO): NO